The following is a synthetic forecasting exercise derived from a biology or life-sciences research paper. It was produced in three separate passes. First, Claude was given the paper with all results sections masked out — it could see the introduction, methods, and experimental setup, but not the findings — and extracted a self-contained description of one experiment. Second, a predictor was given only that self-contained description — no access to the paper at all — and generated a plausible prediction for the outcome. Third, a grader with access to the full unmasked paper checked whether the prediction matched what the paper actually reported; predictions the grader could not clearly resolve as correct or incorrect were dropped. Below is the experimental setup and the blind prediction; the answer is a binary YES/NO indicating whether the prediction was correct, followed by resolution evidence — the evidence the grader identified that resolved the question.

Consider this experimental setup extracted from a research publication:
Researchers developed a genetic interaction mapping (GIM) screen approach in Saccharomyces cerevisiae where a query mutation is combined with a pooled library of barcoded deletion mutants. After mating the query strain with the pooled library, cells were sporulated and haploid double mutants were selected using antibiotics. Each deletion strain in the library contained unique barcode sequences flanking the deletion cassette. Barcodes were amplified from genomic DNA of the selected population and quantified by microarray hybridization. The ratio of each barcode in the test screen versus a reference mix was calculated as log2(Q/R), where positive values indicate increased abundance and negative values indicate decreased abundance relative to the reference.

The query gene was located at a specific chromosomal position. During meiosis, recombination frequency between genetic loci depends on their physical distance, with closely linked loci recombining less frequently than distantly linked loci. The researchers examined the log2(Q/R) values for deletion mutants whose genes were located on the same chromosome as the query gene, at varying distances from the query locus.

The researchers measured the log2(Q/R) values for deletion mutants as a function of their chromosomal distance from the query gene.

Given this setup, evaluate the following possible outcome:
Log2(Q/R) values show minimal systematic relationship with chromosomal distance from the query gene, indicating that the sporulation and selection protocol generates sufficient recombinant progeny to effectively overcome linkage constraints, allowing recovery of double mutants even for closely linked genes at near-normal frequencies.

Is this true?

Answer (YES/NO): NO